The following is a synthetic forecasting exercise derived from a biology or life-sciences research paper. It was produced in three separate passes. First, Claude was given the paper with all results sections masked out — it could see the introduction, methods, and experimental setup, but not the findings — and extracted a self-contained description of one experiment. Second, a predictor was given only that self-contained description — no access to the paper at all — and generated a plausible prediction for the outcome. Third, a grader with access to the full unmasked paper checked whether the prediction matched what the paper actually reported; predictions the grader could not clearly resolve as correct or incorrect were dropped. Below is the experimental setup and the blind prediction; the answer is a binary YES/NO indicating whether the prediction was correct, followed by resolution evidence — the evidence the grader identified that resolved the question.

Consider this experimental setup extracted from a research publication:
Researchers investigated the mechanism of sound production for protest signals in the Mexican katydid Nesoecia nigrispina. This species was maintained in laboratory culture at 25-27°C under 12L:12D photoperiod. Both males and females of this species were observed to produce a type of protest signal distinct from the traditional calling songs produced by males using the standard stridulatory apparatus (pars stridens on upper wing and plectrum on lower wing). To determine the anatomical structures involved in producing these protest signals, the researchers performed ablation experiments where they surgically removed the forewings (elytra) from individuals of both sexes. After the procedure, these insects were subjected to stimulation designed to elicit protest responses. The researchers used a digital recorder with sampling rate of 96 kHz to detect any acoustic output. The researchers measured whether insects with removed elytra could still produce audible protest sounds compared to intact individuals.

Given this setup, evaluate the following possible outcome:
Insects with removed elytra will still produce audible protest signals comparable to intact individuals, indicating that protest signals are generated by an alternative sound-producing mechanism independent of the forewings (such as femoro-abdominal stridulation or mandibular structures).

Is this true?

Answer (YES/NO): NO